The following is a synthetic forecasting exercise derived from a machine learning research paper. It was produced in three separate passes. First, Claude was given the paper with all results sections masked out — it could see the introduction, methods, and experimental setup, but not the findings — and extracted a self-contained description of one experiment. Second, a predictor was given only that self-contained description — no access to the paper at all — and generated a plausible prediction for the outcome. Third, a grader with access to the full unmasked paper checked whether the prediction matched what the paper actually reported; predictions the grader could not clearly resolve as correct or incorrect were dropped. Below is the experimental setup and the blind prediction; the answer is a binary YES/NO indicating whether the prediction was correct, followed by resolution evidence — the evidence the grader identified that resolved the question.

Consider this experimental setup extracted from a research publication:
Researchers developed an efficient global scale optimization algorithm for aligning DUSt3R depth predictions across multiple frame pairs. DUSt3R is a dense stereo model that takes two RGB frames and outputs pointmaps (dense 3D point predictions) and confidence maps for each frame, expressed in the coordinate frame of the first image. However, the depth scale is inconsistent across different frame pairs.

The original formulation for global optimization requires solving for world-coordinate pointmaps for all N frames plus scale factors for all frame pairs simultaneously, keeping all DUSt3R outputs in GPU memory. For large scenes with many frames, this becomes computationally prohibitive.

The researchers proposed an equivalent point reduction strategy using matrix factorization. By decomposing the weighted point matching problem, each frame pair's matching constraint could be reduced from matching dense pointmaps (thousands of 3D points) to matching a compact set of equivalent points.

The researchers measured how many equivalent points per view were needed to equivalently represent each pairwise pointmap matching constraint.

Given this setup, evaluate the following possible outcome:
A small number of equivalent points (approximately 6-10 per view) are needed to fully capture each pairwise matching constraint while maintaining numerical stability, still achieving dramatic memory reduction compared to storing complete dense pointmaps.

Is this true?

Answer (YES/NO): YES